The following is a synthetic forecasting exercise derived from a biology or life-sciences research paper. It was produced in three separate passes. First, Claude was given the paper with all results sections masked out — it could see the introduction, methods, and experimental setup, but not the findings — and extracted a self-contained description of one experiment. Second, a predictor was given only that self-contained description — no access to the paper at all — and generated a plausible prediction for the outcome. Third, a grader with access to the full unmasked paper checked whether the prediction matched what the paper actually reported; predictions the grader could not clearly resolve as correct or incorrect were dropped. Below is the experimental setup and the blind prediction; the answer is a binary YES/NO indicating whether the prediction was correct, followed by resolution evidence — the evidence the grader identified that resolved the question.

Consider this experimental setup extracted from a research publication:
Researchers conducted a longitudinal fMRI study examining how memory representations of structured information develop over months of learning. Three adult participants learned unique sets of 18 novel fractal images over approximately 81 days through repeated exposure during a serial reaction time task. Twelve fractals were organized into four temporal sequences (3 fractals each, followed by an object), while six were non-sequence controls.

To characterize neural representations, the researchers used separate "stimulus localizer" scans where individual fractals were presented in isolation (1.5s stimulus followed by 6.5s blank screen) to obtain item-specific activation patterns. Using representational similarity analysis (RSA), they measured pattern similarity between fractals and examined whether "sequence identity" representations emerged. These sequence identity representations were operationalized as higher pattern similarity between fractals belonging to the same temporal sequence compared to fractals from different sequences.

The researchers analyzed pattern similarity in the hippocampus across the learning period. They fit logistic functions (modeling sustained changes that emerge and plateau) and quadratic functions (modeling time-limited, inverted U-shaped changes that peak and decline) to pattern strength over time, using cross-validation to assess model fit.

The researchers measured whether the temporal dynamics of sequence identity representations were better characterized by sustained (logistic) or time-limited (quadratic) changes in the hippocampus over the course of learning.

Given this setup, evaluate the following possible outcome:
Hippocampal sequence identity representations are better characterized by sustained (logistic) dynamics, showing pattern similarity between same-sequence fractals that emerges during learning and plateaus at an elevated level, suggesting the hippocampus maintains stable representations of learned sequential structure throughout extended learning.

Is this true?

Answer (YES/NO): YES